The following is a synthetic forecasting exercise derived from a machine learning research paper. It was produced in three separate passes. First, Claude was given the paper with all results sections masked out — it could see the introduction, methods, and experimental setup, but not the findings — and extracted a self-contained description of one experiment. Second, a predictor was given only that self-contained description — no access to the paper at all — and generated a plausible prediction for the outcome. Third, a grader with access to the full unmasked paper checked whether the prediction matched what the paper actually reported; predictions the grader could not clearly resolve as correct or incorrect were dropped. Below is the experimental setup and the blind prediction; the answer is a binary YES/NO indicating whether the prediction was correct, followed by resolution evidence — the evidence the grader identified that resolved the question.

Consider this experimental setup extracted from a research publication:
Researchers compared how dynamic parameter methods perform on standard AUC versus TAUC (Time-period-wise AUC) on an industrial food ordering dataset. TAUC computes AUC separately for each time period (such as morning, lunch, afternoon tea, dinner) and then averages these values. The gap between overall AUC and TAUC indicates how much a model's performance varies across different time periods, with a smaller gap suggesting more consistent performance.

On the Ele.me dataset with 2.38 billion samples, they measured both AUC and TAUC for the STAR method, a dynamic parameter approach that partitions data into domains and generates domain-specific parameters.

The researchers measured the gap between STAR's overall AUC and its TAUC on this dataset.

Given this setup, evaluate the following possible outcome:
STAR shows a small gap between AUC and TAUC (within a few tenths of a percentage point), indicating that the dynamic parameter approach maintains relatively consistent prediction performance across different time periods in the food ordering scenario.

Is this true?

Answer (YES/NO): YES